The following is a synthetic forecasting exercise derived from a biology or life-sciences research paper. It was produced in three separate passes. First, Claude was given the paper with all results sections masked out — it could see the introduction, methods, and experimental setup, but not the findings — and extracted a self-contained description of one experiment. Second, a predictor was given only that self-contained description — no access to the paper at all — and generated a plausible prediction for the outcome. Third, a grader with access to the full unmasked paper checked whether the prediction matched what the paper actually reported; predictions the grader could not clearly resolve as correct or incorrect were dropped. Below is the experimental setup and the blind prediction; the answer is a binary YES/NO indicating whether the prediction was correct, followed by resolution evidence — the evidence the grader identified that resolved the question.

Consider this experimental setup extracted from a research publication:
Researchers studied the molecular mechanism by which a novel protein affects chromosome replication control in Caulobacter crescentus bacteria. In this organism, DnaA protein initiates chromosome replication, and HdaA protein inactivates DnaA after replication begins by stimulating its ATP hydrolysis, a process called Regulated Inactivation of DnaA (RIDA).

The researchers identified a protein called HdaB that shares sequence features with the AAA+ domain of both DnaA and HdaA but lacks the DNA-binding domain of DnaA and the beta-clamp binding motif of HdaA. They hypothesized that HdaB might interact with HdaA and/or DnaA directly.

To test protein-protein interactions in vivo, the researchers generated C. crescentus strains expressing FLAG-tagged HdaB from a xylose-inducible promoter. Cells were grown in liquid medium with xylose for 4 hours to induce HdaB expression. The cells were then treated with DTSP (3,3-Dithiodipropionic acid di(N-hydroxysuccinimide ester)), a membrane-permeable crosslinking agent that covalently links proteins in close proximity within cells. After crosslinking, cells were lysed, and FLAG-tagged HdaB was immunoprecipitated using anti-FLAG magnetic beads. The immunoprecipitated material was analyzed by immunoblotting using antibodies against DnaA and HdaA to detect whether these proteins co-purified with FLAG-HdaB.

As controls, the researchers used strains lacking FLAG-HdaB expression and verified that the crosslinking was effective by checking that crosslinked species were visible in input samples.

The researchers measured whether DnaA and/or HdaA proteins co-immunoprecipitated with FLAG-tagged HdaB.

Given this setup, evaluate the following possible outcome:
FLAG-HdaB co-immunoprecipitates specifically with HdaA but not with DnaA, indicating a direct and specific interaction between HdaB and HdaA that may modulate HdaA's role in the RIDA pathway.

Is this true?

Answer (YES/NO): YES